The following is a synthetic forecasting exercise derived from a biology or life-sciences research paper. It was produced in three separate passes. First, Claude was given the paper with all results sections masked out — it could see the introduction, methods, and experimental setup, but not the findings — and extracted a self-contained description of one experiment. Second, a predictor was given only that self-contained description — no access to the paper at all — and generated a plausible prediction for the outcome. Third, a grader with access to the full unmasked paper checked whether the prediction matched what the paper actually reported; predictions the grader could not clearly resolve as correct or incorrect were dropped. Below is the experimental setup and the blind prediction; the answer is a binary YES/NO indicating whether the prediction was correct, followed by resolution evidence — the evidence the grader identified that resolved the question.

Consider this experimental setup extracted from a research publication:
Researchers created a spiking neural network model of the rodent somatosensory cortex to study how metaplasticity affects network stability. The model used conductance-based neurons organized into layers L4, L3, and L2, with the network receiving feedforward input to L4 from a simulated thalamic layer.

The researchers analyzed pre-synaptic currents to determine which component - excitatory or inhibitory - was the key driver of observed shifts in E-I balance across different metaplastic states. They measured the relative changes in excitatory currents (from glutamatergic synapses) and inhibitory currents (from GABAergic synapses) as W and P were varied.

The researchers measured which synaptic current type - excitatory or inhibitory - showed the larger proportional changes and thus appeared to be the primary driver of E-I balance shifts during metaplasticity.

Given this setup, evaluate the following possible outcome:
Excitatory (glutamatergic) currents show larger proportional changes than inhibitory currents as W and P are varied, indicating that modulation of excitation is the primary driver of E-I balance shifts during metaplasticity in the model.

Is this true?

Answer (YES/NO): NO